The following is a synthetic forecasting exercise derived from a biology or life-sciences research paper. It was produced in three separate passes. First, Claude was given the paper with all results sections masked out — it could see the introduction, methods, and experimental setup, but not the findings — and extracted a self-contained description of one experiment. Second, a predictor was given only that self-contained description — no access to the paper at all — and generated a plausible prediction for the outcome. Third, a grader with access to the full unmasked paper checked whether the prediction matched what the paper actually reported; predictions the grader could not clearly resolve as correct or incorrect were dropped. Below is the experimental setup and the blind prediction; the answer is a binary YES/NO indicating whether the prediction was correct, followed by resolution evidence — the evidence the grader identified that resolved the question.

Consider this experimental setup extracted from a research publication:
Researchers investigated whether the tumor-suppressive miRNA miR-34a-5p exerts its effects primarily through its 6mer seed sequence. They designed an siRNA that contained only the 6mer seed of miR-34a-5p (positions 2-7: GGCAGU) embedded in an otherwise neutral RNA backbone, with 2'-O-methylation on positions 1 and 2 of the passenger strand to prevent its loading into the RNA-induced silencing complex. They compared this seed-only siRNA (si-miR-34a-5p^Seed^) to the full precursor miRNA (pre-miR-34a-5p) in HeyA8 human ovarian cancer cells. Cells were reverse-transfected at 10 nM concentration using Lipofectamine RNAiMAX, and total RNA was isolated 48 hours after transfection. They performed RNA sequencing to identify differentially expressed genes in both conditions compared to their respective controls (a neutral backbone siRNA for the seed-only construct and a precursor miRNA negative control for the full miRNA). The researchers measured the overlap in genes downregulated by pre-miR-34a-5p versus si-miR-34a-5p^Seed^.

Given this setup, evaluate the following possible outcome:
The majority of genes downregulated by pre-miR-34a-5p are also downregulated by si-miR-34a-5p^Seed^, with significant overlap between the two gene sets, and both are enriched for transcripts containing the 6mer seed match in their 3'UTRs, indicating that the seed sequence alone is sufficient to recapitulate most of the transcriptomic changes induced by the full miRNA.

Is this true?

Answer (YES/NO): YES